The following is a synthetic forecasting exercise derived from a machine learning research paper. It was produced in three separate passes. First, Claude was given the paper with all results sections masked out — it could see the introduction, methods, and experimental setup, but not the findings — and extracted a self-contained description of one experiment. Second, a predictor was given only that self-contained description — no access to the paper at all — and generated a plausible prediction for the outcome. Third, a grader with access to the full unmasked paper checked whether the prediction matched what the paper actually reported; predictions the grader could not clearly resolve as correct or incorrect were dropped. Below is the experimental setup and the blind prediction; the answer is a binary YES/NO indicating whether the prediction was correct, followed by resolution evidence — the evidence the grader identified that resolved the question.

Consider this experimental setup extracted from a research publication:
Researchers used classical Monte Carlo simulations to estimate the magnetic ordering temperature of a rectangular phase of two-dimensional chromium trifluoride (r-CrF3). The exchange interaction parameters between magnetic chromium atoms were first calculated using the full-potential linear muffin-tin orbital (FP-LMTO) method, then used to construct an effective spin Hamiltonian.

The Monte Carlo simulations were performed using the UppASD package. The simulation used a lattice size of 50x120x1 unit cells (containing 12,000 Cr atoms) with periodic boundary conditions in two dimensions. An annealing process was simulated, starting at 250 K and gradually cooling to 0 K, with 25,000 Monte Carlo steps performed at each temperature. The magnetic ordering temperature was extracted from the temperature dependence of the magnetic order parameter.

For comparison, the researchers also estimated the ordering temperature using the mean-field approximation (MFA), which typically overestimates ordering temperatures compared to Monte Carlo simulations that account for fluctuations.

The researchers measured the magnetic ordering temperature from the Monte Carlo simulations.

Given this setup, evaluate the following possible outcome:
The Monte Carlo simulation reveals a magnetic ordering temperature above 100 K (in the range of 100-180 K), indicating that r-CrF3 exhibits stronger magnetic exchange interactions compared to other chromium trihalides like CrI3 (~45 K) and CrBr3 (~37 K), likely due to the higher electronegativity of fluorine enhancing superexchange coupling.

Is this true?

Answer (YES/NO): NO